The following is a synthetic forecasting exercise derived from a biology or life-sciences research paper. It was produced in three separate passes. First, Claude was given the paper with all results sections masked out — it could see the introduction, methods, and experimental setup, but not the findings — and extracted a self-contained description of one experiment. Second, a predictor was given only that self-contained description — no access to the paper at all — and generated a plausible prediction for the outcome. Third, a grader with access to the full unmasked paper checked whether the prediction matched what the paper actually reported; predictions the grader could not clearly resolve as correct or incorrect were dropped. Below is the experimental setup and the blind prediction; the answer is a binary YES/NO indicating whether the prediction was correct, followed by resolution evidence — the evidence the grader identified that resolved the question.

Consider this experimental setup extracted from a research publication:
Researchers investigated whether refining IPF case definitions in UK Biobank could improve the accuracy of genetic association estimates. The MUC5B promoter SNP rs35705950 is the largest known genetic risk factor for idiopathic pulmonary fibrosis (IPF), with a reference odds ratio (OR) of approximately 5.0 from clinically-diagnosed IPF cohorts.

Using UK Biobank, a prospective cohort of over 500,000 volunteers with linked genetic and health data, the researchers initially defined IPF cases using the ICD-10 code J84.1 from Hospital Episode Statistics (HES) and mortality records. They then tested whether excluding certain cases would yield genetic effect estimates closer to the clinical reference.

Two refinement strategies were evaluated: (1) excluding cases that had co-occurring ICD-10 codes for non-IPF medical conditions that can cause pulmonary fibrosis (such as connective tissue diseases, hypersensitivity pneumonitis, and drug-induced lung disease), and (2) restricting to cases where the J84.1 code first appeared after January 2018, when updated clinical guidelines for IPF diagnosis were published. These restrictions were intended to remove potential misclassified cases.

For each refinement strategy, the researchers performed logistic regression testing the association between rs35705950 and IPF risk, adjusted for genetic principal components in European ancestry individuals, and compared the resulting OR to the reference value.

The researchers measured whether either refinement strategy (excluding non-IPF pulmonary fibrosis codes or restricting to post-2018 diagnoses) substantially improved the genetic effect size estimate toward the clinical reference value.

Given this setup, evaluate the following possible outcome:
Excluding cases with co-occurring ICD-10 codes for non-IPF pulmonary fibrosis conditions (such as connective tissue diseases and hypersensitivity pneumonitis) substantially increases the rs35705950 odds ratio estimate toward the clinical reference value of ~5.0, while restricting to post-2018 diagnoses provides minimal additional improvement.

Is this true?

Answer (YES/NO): NO